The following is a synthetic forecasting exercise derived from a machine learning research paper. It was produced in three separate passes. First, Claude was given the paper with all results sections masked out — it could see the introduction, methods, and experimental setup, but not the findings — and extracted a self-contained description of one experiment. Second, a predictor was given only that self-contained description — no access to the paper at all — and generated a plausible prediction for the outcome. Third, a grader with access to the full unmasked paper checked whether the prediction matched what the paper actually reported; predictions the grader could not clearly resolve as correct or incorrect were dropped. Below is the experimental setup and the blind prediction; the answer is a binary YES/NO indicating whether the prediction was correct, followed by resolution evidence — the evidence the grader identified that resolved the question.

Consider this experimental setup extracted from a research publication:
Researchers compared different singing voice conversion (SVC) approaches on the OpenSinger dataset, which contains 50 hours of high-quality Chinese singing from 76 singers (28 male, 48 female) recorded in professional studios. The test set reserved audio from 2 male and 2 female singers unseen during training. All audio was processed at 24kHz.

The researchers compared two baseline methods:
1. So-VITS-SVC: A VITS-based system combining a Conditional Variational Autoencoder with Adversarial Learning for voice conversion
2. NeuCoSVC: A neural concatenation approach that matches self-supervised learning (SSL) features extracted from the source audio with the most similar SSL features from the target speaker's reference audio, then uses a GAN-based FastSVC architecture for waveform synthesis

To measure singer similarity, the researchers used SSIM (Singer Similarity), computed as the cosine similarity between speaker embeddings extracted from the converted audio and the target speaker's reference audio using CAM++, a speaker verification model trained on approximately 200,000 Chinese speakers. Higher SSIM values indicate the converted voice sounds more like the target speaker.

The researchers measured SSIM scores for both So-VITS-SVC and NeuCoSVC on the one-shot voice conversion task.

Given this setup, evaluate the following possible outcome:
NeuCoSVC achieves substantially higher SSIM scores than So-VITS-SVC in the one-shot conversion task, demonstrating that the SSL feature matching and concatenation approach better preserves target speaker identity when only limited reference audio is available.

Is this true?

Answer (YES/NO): YES